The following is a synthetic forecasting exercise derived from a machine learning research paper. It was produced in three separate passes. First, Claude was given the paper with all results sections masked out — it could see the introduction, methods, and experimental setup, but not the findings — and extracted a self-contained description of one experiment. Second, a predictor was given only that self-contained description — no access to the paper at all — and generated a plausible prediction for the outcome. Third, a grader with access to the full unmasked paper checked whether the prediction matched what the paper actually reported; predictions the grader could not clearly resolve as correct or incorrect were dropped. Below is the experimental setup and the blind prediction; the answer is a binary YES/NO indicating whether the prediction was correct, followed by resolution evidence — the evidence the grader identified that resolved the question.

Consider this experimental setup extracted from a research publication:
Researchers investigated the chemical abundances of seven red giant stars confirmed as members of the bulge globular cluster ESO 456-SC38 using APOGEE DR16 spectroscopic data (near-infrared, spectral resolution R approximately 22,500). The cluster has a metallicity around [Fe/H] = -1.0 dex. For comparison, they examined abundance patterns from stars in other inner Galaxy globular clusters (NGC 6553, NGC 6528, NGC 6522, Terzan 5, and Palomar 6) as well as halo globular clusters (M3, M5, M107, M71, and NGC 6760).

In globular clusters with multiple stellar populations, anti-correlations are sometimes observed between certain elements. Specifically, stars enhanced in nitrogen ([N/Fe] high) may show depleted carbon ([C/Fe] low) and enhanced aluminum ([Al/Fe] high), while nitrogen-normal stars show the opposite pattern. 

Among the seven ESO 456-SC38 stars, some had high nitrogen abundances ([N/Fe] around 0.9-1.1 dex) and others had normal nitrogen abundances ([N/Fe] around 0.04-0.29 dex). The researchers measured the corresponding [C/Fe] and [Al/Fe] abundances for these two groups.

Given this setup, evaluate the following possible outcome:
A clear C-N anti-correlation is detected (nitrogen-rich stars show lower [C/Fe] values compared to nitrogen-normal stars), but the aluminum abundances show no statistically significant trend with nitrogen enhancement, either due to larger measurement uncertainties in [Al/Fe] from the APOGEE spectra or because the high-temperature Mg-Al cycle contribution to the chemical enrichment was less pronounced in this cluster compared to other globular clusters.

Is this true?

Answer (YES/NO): NO